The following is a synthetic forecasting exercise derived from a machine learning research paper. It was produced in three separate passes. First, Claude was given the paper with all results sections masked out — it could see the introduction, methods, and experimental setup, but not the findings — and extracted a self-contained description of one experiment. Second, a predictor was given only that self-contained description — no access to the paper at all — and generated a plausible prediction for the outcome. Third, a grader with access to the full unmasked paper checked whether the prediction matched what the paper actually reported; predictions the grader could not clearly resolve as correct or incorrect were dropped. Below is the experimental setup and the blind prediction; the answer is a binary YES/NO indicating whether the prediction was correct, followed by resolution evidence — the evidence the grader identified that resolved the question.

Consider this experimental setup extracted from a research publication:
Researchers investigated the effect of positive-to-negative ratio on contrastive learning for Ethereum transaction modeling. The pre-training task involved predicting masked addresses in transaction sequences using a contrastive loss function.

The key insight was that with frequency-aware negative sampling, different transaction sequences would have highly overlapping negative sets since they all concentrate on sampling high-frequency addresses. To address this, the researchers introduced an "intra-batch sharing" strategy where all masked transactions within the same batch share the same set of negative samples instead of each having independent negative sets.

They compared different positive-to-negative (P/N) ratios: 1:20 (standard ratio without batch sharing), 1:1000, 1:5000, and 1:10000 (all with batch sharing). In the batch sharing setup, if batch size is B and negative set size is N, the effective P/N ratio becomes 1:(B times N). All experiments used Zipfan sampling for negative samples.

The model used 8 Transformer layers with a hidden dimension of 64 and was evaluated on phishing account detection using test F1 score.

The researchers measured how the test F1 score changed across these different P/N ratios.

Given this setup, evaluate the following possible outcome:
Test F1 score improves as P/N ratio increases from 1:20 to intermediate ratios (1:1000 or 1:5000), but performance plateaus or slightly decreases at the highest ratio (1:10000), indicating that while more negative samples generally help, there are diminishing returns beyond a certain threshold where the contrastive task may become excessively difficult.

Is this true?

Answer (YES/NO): YES